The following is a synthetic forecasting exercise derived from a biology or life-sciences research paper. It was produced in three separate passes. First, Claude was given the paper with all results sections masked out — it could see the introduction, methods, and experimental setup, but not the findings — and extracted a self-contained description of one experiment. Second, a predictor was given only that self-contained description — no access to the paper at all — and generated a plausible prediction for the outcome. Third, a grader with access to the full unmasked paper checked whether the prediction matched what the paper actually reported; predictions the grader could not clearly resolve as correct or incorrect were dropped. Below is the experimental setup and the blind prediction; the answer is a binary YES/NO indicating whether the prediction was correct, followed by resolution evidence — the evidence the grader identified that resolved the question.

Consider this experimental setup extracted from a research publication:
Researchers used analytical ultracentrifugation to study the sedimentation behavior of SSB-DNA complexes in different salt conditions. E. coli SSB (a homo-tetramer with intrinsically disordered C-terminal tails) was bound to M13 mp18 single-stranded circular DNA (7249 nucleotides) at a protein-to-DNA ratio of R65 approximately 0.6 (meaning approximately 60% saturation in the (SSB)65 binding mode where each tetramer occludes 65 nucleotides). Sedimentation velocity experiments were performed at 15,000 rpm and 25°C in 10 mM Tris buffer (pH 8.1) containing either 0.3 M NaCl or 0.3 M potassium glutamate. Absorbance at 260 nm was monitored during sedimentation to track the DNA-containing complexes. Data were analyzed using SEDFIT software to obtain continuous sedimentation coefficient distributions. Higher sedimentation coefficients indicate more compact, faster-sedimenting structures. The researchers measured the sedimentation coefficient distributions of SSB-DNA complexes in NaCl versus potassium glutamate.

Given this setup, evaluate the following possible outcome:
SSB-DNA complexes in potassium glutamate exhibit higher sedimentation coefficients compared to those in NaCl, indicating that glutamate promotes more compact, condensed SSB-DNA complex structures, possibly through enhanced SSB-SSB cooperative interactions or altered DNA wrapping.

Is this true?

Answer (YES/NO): YES